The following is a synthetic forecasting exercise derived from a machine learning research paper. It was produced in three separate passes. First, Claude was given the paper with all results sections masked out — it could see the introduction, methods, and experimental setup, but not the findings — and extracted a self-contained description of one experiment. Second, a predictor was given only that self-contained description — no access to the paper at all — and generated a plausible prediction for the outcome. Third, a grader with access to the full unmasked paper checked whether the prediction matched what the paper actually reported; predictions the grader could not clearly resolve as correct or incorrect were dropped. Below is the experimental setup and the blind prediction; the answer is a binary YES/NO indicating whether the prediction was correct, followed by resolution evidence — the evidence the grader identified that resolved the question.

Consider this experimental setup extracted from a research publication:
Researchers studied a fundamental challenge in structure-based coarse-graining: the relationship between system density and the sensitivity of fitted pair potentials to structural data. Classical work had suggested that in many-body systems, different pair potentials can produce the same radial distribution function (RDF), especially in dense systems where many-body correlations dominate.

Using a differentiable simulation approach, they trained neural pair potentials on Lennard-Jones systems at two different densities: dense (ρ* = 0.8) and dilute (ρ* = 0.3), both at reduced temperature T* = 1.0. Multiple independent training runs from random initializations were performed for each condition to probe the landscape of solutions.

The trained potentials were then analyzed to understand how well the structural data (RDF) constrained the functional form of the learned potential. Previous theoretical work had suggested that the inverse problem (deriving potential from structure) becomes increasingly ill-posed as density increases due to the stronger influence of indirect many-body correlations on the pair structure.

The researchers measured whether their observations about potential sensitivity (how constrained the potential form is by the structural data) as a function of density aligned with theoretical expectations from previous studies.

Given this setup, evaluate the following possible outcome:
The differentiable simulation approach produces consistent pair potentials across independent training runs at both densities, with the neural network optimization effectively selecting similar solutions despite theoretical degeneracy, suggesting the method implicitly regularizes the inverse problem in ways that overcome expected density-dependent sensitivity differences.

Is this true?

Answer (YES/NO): NO